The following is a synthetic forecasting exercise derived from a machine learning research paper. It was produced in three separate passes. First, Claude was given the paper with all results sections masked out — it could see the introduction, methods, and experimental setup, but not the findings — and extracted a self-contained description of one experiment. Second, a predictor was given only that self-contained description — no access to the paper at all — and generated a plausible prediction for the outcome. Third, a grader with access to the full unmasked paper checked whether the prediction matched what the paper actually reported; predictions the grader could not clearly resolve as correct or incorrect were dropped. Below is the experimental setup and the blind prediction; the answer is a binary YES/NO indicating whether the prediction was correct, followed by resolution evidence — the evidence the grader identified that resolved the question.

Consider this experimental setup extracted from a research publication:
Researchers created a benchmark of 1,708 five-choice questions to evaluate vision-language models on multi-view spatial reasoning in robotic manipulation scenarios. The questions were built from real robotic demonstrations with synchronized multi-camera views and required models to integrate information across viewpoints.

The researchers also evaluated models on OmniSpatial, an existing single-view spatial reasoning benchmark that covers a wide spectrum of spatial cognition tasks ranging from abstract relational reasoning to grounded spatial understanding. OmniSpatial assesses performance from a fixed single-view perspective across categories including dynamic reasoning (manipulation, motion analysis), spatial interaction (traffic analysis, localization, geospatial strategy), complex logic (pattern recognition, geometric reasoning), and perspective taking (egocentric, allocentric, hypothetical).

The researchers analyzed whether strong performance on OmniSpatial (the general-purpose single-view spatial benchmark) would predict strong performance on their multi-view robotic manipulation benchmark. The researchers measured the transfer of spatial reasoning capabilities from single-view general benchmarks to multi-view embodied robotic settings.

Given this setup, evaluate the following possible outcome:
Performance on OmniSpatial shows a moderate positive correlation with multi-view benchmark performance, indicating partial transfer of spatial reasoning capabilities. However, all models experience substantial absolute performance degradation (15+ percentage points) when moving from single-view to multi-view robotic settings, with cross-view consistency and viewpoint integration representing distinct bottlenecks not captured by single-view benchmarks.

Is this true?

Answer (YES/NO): NO